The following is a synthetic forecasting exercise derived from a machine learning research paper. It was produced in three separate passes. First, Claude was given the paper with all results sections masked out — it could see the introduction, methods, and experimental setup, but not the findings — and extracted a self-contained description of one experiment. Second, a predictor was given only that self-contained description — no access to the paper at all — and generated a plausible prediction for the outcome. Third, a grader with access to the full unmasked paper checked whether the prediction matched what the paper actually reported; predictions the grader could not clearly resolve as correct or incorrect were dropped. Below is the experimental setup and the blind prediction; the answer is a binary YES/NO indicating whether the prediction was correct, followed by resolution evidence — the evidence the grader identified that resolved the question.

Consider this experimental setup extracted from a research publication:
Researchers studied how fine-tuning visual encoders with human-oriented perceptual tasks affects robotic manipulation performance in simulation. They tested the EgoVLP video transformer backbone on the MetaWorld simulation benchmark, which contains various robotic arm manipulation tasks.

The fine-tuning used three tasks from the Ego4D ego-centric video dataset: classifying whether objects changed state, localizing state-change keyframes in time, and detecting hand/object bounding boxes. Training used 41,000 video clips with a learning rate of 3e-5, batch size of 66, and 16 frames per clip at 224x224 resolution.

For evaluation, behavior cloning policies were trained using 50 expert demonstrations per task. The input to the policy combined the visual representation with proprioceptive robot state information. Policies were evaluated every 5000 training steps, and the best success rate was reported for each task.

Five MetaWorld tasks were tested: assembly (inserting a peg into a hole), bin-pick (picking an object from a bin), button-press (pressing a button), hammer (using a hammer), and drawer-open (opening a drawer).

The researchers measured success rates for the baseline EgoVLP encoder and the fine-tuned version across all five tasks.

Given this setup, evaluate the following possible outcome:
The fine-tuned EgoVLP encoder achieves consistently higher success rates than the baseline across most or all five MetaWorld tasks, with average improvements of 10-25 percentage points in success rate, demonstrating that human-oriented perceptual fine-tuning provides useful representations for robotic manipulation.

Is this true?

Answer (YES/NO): NO